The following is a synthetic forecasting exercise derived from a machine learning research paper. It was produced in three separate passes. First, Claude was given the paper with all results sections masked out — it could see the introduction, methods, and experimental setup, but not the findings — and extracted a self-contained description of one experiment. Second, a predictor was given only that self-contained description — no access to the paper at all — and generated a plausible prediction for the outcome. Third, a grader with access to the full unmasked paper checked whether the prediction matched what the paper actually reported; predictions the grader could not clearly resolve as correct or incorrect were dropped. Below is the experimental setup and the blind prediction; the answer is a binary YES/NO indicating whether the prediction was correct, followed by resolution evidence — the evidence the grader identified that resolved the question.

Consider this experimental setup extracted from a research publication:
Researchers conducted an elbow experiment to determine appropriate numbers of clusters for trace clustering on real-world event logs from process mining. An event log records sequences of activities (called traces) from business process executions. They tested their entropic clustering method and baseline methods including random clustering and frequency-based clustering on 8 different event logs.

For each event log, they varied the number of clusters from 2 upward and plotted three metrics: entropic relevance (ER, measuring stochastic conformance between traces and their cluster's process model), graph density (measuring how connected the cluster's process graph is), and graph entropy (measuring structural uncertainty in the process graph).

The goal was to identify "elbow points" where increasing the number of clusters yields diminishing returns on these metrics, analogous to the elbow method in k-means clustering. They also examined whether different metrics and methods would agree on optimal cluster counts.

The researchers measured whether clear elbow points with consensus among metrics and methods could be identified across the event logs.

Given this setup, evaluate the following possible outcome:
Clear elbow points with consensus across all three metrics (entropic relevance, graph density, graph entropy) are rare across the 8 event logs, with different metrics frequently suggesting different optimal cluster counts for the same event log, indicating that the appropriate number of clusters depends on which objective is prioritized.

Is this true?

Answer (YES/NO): NO